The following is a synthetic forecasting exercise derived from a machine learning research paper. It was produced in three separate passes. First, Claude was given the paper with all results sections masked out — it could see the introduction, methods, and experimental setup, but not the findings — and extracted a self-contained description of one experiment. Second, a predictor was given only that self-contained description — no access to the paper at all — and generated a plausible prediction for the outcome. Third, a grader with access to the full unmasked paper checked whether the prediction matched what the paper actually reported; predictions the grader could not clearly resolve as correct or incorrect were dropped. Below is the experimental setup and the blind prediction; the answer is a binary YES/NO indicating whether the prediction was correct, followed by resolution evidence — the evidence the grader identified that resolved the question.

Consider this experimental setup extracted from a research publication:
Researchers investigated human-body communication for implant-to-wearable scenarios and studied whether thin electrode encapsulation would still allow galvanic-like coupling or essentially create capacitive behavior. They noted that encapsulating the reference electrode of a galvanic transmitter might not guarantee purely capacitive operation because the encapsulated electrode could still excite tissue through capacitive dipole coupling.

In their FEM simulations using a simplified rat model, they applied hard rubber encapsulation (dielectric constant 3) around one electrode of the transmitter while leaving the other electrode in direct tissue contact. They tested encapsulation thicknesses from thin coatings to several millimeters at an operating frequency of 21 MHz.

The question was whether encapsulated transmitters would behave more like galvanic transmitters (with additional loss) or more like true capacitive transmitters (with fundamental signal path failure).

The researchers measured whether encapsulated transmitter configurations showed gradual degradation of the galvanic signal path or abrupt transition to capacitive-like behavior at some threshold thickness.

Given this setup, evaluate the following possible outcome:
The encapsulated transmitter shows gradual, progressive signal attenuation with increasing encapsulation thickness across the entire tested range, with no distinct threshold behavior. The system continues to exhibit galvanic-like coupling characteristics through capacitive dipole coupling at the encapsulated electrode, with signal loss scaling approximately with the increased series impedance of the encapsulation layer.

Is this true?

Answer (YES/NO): YES